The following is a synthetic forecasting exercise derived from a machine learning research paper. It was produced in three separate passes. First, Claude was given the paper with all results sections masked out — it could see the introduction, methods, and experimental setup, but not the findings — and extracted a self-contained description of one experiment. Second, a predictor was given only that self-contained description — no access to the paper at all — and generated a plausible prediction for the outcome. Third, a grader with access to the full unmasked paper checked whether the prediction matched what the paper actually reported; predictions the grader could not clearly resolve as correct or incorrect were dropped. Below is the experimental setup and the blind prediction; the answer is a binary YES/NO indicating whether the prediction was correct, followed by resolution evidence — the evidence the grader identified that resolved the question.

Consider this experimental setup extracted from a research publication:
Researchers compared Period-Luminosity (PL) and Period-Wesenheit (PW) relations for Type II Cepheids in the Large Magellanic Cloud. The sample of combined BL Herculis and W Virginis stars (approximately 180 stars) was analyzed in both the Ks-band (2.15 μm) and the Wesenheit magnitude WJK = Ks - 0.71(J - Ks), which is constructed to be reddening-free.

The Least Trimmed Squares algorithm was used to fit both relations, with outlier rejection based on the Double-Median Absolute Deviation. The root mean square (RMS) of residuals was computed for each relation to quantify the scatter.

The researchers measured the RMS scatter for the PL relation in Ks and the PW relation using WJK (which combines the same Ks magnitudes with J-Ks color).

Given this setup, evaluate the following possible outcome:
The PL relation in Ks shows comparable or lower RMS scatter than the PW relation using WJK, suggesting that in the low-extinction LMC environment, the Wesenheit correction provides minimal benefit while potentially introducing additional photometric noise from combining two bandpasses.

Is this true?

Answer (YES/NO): NO